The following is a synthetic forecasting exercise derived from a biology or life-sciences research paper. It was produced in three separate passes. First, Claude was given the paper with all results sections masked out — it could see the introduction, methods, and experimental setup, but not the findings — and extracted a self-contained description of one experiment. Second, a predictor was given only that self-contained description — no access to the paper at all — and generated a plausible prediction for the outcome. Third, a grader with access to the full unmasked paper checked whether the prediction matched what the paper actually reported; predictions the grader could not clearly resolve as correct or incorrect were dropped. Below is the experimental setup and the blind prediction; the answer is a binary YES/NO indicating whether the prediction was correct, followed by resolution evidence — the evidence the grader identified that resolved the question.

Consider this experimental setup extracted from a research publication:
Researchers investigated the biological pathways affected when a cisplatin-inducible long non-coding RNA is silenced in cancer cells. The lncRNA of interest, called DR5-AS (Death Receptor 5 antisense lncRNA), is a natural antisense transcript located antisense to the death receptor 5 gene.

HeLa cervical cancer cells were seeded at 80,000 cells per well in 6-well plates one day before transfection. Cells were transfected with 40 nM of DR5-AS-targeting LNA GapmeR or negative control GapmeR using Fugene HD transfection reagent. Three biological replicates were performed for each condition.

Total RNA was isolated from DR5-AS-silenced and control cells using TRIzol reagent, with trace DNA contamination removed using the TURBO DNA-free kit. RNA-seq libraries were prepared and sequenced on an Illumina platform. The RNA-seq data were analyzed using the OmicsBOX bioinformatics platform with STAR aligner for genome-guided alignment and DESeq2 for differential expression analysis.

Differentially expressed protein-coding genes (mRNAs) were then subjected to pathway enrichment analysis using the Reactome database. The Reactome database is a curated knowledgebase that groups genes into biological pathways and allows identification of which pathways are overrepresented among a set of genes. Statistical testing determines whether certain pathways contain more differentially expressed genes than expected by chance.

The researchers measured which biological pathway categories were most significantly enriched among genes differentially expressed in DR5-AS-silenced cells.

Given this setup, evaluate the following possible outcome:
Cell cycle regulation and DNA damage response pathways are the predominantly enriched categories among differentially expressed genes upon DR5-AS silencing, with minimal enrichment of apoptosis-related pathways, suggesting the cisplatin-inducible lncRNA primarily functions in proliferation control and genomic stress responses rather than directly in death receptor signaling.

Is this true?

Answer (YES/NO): NO